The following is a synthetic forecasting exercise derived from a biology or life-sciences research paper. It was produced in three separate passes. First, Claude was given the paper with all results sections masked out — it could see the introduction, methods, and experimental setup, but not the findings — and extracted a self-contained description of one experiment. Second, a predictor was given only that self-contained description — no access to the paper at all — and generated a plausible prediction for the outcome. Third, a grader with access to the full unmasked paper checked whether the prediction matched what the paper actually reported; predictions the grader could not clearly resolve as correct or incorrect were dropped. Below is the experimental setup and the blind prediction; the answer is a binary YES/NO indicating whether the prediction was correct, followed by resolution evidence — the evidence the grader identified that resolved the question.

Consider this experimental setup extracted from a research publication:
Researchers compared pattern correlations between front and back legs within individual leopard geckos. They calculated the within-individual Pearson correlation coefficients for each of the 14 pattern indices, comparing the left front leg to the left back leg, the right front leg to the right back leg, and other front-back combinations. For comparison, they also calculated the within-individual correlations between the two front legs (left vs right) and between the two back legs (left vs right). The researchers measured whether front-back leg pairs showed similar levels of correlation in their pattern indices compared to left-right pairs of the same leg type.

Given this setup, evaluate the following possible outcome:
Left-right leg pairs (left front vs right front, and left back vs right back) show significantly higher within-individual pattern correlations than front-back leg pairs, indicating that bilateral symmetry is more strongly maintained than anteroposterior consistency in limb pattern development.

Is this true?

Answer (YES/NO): YES